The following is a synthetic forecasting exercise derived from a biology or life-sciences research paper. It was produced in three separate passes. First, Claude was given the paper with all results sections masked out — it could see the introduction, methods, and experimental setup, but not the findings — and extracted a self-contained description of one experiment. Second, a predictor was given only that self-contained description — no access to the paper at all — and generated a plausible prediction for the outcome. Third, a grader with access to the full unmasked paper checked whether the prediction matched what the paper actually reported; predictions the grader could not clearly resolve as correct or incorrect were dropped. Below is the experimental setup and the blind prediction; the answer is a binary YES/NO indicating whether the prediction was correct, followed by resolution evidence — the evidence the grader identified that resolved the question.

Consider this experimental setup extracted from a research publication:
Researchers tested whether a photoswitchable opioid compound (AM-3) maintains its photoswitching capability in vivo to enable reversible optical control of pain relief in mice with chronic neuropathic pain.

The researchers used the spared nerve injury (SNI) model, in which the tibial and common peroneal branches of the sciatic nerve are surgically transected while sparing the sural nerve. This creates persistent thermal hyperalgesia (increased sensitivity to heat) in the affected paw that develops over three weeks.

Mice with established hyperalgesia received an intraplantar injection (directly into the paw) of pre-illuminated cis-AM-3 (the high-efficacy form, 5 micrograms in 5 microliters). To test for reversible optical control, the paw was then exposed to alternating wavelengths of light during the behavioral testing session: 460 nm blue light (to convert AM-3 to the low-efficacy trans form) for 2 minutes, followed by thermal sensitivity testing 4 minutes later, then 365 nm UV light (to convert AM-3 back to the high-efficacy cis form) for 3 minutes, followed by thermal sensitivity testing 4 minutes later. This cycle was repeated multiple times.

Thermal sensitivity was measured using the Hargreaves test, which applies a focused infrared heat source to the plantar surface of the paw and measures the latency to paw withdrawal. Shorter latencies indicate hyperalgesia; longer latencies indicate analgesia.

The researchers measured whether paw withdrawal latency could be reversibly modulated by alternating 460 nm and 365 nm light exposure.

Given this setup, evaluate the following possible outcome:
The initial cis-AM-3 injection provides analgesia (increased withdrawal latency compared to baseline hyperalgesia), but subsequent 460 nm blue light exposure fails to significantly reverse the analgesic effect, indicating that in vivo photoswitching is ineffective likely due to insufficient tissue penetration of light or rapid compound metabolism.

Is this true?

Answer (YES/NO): NO